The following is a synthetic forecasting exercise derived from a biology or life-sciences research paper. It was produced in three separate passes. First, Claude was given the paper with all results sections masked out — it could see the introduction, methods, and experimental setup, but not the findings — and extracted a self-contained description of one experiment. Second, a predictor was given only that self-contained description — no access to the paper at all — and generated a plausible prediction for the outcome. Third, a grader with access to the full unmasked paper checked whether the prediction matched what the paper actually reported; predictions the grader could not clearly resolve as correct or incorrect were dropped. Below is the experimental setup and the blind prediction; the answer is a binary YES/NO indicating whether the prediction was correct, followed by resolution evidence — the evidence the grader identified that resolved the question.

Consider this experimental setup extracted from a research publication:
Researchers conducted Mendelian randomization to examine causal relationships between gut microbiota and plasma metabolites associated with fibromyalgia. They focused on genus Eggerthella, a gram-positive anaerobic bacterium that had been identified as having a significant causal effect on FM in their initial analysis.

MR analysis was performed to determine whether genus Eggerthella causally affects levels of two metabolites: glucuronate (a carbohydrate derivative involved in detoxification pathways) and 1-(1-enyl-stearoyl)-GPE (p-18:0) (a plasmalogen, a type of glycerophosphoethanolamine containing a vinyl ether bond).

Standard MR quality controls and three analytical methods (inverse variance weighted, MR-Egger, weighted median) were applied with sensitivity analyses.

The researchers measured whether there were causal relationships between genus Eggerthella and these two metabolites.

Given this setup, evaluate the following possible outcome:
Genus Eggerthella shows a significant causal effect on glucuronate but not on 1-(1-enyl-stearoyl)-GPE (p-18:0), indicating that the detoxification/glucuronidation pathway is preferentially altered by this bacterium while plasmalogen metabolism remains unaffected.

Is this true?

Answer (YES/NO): NO